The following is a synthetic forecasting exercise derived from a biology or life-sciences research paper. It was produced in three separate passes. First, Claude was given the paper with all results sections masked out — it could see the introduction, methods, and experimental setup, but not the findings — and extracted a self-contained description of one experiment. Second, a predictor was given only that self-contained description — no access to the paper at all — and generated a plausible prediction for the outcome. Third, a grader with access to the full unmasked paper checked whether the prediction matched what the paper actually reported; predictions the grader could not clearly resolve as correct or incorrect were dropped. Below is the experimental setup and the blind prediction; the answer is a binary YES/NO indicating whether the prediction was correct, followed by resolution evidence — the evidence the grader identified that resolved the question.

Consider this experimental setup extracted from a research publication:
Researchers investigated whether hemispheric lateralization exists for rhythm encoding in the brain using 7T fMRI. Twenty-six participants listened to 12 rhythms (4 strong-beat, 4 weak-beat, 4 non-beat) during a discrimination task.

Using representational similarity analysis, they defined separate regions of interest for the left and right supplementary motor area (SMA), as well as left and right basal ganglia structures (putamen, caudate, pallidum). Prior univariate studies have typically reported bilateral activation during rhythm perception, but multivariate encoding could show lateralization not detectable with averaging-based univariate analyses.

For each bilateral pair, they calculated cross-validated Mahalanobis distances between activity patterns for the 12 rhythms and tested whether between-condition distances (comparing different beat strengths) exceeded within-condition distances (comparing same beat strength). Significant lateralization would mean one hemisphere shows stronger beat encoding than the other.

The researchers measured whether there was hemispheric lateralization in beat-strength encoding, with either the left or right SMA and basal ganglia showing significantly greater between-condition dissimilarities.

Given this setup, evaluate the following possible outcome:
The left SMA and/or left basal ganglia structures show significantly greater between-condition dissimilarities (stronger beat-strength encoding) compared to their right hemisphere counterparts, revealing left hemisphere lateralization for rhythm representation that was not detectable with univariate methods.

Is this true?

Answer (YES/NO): NO